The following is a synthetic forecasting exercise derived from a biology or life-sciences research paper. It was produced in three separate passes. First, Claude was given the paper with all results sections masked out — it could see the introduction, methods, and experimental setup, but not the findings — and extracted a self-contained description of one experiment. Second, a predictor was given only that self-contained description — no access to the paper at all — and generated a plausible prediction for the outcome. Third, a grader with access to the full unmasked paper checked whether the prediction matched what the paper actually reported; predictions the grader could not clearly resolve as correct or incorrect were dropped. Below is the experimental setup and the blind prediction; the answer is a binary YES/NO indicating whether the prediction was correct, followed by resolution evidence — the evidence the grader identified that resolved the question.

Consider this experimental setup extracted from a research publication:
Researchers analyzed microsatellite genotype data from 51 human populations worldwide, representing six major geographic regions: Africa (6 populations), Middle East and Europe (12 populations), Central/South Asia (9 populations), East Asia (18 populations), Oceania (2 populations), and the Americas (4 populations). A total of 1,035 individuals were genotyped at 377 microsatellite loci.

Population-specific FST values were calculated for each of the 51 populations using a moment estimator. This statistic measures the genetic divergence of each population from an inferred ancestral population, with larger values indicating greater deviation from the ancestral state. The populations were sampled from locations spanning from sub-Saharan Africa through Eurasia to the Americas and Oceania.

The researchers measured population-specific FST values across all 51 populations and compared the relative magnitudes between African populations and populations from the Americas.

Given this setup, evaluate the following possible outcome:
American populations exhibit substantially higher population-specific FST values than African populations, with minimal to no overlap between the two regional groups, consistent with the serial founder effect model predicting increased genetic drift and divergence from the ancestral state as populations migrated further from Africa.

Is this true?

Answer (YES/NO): YES